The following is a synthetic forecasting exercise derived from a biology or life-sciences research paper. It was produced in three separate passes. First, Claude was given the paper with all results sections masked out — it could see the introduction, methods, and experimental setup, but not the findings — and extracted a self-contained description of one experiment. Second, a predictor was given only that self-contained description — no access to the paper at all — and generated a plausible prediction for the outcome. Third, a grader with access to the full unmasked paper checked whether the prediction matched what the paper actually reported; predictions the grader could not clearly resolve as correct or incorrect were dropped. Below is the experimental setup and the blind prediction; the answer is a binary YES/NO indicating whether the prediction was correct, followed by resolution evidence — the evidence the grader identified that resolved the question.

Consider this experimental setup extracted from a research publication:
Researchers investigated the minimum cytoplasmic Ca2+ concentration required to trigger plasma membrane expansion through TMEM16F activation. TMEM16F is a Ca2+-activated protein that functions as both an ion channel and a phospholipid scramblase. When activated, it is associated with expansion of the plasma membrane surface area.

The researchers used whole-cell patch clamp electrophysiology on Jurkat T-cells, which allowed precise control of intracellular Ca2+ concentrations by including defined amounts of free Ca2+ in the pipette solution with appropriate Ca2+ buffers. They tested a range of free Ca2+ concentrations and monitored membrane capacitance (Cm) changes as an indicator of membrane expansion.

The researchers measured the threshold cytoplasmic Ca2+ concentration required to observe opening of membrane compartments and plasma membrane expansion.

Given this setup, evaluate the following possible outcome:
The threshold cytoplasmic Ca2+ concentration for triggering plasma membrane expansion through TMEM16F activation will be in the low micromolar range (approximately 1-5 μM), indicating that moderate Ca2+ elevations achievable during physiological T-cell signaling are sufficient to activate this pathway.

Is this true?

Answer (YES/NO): YES